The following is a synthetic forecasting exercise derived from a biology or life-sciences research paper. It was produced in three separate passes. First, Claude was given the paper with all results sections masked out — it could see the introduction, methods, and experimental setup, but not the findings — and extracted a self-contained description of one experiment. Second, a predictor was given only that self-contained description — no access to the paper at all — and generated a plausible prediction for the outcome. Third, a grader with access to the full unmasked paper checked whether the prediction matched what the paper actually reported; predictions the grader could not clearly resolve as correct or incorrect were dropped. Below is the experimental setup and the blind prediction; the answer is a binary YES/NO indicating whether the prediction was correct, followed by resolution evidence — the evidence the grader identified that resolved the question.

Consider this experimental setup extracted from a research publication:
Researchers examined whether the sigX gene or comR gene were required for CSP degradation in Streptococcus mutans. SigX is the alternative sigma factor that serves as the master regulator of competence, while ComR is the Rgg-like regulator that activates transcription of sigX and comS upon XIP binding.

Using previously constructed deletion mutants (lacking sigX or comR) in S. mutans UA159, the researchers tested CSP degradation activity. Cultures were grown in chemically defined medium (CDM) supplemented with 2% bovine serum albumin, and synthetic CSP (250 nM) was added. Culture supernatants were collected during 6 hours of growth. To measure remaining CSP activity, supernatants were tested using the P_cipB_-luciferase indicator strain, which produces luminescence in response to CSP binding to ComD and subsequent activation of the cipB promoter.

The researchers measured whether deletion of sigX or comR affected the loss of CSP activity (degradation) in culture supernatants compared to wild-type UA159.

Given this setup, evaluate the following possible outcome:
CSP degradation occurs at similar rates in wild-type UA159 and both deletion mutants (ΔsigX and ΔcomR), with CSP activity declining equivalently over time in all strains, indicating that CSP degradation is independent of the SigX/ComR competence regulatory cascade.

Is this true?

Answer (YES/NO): YES